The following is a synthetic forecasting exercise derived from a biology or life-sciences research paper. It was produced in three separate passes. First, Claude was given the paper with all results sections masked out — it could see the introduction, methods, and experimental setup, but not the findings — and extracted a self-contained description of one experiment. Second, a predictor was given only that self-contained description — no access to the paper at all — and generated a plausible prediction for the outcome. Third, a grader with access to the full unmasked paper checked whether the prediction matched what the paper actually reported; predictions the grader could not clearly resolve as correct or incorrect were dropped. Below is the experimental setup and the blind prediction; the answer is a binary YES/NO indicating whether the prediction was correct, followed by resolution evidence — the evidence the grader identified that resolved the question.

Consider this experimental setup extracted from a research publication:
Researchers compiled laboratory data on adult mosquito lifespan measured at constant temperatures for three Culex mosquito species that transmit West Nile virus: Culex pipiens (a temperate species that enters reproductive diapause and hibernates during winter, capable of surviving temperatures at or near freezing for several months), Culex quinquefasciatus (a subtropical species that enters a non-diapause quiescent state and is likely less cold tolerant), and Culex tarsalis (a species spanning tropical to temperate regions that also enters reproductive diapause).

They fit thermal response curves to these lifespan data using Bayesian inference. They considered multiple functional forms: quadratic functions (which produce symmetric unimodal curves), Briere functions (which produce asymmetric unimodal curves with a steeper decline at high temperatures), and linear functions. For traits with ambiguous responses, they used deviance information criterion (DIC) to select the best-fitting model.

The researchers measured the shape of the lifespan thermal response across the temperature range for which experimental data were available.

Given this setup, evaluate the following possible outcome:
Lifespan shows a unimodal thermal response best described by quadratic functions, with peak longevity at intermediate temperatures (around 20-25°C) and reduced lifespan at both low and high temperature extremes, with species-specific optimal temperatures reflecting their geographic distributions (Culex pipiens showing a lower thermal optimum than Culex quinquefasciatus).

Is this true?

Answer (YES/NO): NO